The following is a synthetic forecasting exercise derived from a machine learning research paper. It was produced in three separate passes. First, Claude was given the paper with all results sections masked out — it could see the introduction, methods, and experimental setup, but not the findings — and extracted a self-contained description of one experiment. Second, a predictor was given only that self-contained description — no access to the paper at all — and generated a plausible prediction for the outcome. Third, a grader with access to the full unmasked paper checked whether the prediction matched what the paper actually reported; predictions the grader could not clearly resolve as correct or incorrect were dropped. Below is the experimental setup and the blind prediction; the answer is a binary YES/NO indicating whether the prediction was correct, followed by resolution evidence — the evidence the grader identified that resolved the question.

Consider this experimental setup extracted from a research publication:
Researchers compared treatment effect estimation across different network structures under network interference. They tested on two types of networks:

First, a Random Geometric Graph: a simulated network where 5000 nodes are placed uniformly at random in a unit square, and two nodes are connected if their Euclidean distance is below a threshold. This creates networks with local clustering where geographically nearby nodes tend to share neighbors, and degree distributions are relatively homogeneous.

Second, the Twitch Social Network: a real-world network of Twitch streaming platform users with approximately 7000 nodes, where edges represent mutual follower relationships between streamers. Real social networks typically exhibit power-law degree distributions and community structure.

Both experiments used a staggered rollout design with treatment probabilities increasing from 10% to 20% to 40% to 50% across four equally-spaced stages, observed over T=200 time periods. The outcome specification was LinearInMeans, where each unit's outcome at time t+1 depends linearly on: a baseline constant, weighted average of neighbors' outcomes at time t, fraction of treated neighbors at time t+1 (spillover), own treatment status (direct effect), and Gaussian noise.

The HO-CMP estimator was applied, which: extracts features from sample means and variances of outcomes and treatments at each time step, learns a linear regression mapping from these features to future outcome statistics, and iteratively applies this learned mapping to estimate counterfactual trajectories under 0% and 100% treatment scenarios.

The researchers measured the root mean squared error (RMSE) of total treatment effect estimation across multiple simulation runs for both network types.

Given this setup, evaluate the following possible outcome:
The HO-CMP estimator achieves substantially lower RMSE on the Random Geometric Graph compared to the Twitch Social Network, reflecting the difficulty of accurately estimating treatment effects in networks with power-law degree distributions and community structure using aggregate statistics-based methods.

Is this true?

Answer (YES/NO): NO